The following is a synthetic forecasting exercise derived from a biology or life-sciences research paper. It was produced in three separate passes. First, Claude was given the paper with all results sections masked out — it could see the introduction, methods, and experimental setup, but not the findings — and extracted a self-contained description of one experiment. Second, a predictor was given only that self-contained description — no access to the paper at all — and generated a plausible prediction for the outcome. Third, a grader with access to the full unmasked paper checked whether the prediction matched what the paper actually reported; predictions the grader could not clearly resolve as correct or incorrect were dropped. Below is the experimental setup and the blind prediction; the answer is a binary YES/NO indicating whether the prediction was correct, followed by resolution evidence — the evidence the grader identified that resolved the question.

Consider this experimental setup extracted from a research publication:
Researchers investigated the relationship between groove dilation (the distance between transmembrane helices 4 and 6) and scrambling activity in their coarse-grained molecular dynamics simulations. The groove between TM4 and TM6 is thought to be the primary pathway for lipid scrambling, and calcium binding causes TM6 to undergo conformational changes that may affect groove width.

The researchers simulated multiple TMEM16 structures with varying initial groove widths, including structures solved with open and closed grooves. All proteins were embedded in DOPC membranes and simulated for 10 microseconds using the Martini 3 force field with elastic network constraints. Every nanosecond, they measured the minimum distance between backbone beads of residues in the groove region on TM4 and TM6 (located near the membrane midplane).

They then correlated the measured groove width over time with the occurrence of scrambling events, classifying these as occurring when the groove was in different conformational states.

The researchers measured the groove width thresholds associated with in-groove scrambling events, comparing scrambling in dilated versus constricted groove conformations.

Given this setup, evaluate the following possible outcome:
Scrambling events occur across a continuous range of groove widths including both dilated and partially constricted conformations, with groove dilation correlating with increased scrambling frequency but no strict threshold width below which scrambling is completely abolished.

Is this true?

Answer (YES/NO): NO